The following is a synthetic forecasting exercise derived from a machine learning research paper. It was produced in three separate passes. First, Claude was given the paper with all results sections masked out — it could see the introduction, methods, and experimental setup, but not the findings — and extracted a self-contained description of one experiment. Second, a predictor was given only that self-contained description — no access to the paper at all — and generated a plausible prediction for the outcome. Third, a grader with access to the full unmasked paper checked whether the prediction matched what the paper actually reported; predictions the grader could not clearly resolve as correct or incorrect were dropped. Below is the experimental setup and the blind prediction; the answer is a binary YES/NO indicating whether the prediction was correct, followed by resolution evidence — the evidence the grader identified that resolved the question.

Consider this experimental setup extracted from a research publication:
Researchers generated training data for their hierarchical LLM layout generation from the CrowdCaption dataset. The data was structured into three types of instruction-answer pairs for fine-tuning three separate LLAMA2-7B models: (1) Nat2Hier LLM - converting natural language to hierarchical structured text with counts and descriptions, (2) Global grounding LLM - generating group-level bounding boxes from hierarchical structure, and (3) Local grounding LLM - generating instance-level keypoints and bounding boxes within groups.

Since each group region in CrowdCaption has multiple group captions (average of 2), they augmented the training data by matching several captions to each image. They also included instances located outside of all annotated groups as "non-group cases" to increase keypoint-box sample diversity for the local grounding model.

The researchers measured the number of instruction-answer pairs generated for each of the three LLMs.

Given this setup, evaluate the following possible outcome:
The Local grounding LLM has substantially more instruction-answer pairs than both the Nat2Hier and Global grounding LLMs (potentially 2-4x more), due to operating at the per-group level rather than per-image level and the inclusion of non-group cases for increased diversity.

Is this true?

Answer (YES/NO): YES